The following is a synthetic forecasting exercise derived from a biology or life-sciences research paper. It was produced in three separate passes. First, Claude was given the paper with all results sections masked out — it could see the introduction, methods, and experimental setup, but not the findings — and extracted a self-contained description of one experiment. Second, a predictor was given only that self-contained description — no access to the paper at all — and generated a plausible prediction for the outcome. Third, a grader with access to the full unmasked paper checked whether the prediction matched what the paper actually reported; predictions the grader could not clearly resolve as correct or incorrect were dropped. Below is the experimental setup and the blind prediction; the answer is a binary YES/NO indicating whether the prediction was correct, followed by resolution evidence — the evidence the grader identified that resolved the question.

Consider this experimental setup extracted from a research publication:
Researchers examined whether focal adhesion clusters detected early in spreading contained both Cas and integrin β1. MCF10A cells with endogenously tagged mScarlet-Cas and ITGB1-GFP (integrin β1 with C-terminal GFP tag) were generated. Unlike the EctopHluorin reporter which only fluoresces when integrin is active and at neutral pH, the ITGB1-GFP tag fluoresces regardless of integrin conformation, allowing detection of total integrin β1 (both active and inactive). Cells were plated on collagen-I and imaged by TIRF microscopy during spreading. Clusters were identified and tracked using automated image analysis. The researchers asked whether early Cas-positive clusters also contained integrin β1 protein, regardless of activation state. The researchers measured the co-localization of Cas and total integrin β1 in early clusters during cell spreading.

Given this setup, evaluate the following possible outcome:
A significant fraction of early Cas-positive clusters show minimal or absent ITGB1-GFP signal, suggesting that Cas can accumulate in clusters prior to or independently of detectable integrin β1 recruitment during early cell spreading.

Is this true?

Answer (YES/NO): YES